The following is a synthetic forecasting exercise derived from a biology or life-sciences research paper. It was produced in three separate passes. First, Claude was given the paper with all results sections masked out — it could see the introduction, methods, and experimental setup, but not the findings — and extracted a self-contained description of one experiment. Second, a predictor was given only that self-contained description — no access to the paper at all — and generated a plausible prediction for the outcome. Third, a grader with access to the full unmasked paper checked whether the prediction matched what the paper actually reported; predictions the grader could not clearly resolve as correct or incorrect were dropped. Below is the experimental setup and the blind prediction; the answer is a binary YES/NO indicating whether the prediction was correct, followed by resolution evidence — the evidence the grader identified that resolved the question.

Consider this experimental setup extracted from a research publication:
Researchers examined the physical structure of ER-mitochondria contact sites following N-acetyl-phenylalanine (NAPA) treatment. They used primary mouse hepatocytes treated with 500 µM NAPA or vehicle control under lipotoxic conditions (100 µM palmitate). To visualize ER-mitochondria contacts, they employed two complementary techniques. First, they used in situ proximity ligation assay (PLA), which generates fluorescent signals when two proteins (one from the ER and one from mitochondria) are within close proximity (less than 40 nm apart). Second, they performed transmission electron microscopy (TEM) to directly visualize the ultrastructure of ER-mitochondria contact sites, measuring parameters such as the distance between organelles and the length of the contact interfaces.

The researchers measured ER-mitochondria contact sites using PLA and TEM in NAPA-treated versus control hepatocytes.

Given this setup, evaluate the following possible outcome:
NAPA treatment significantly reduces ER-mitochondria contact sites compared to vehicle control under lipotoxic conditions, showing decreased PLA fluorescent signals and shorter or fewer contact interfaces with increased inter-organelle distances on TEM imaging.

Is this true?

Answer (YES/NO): YES